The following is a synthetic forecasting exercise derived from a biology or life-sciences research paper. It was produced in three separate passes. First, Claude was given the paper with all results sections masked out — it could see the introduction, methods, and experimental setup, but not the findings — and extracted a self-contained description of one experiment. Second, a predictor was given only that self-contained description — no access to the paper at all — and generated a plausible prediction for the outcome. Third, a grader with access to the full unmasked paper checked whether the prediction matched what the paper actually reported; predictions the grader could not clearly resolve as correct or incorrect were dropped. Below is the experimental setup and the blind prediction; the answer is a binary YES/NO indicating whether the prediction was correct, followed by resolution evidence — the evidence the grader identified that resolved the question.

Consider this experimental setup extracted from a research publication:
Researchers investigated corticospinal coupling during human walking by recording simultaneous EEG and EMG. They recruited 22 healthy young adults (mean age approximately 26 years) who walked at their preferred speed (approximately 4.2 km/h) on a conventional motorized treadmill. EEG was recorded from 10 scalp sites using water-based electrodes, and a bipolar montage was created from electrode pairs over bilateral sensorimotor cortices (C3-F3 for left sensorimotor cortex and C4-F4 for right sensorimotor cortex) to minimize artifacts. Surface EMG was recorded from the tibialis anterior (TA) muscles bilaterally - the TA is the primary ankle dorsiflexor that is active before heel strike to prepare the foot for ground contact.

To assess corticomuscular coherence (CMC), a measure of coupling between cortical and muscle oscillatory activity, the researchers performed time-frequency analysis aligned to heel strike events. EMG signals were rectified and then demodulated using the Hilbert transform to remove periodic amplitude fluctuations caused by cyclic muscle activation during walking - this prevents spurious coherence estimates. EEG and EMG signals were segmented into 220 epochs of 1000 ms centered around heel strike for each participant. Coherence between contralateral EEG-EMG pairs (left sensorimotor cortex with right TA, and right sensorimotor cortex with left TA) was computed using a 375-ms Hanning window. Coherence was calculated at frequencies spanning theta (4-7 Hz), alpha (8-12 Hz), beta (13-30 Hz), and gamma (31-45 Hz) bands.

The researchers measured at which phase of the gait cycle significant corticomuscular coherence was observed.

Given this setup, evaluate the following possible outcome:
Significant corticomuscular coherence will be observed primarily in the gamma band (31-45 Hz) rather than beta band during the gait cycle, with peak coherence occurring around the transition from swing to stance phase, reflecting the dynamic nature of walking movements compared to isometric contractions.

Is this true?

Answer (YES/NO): NO